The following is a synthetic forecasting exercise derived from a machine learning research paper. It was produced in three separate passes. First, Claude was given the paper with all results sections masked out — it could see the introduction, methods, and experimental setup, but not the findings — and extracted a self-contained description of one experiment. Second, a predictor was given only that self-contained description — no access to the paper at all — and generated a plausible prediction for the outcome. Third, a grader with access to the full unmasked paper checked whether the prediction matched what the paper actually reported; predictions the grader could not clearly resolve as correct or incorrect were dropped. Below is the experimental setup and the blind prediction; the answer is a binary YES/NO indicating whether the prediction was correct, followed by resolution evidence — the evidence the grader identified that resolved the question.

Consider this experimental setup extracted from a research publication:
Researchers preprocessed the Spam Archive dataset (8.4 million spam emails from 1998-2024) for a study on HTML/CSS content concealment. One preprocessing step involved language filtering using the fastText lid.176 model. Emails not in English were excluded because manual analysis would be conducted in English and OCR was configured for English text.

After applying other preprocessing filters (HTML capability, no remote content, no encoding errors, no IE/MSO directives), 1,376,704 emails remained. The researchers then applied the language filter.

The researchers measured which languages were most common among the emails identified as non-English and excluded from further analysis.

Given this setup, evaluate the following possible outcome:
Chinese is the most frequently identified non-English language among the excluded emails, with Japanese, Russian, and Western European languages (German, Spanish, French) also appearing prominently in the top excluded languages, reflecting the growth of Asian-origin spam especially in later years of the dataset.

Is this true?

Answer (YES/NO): NO